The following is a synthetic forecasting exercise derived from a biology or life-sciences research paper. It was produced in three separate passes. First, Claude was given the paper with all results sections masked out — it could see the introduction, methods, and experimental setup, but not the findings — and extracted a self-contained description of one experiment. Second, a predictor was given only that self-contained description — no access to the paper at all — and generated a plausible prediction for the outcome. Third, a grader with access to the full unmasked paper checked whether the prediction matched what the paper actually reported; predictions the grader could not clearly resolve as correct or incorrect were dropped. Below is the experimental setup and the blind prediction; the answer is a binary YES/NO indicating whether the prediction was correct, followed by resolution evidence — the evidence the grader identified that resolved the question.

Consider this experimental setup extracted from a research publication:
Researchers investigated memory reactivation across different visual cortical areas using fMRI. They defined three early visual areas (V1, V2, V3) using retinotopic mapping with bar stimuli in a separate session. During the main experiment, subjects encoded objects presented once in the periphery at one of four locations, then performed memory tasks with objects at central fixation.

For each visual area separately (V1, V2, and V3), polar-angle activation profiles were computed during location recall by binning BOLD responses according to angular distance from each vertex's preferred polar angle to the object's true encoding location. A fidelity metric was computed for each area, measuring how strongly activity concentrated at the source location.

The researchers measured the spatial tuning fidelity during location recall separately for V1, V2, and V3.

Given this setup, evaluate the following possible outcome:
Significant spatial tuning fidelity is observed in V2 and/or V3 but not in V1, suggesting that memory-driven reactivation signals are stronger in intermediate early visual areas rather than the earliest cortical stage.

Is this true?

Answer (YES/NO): NO